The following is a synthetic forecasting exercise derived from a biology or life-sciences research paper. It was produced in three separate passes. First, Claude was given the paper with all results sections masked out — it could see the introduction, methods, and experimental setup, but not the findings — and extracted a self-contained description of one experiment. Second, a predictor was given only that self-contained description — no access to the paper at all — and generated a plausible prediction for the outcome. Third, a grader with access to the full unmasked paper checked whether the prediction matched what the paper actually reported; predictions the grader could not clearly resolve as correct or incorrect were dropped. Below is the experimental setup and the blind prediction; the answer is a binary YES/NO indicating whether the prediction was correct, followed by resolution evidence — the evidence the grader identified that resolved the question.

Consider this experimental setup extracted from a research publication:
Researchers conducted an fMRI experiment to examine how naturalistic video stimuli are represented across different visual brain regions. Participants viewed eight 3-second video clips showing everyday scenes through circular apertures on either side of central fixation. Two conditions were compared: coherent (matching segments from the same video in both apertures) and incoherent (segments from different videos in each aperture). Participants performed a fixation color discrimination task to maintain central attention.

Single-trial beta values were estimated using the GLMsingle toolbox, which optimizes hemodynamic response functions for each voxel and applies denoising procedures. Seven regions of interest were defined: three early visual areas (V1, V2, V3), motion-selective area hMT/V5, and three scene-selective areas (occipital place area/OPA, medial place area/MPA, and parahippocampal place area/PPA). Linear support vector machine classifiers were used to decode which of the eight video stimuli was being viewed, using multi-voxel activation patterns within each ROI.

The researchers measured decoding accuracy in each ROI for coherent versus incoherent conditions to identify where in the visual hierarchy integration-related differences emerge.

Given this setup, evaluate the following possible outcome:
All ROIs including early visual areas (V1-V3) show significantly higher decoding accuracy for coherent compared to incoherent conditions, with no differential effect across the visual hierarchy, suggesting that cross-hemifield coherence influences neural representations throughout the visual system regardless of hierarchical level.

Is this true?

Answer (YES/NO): NO